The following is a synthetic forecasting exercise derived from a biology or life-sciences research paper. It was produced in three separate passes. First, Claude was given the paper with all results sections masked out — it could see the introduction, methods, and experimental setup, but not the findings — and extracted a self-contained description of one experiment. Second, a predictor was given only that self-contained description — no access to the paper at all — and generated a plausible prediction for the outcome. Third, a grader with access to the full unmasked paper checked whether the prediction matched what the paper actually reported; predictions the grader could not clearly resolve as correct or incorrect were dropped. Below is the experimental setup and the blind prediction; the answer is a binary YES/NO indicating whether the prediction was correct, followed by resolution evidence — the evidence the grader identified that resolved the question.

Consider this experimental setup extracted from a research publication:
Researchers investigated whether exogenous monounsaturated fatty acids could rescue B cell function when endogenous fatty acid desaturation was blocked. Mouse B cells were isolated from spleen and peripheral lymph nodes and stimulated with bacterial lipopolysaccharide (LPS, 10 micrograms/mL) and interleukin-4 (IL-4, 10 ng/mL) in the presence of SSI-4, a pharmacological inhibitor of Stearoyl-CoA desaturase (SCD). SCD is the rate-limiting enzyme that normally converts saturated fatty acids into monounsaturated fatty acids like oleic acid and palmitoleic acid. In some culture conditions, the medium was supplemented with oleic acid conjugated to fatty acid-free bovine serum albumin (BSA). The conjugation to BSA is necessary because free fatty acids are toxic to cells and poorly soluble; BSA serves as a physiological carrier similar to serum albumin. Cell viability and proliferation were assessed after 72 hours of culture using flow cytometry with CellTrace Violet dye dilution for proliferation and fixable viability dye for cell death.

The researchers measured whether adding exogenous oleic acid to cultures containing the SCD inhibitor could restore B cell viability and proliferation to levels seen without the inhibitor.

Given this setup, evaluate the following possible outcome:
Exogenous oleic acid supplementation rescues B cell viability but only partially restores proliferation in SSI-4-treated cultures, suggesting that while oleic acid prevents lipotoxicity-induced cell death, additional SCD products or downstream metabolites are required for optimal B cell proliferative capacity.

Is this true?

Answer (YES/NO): NO